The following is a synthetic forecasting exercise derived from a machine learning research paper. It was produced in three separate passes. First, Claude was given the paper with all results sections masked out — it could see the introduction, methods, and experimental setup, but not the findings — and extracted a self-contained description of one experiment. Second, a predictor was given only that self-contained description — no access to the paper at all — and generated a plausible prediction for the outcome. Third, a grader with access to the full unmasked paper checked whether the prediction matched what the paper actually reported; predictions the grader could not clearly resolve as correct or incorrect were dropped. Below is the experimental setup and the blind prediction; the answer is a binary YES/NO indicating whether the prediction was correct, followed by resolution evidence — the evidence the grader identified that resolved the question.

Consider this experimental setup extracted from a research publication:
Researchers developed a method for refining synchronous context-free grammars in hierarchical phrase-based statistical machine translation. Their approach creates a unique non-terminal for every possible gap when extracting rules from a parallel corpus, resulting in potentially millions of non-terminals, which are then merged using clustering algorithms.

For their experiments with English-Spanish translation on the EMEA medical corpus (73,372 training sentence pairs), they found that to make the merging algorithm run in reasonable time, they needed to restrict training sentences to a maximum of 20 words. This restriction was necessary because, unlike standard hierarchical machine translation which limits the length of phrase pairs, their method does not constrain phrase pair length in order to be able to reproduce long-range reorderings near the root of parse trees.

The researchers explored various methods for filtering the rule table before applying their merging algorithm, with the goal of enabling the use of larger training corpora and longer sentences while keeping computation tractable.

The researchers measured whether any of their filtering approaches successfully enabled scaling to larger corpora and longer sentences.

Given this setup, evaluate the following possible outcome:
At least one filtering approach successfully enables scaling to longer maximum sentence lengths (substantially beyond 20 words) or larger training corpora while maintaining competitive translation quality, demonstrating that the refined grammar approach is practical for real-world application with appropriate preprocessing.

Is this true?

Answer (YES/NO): NO